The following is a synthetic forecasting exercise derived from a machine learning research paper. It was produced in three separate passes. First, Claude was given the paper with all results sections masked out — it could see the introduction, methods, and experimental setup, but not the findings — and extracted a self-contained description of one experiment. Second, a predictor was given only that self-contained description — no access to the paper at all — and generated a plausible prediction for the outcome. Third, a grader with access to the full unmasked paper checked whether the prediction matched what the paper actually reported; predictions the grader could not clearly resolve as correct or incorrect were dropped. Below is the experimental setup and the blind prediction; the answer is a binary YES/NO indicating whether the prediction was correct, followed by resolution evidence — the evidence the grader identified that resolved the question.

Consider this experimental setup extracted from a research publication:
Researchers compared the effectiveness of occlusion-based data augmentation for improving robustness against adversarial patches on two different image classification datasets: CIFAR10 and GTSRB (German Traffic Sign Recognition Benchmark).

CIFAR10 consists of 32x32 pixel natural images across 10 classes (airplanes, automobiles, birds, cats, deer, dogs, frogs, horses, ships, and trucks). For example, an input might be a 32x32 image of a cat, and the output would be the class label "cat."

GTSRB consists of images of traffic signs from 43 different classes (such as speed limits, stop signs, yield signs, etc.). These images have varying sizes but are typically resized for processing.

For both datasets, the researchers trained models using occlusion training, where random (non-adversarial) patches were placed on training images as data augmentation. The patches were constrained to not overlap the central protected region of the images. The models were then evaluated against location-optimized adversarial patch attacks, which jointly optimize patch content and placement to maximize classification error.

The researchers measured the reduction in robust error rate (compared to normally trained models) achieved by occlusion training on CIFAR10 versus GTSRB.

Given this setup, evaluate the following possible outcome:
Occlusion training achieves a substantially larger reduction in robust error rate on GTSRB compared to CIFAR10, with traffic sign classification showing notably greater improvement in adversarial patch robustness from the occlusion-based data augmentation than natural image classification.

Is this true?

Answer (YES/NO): YES